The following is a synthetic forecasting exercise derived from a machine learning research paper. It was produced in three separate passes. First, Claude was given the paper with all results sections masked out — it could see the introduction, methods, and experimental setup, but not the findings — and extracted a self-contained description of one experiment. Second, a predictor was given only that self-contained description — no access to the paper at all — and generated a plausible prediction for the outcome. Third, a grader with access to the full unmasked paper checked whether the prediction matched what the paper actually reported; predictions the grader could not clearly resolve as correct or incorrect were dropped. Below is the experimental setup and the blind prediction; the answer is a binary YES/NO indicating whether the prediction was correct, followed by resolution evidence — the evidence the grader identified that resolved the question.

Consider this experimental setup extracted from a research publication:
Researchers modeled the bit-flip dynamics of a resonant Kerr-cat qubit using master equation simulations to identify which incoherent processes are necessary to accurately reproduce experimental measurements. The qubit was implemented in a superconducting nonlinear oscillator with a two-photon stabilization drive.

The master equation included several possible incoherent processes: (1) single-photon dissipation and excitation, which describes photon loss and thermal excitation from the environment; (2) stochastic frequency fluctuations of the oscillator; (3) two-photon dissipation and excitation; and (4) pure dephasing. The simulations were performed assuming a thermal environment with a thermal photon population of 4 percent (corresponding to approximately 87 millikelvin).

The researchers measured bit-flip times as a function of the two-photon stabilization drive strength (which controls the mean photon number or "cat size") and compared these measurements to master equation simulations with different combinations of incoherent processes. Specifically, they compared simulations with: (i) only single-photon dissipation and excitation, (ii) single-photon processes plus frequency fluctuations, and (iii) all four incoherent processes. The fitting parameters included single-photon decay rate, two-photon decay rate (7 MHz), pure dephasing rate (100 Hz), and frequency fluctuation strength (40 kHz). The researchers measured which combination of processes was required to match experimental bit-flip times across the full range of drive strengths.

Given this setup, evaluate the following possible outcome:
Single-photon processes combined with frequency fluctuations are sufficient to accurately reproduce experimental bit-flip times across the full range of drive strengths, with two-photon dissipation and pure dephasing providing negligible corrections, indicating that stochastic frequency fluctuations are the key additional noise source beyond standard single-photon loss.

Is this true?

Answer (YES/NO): NO